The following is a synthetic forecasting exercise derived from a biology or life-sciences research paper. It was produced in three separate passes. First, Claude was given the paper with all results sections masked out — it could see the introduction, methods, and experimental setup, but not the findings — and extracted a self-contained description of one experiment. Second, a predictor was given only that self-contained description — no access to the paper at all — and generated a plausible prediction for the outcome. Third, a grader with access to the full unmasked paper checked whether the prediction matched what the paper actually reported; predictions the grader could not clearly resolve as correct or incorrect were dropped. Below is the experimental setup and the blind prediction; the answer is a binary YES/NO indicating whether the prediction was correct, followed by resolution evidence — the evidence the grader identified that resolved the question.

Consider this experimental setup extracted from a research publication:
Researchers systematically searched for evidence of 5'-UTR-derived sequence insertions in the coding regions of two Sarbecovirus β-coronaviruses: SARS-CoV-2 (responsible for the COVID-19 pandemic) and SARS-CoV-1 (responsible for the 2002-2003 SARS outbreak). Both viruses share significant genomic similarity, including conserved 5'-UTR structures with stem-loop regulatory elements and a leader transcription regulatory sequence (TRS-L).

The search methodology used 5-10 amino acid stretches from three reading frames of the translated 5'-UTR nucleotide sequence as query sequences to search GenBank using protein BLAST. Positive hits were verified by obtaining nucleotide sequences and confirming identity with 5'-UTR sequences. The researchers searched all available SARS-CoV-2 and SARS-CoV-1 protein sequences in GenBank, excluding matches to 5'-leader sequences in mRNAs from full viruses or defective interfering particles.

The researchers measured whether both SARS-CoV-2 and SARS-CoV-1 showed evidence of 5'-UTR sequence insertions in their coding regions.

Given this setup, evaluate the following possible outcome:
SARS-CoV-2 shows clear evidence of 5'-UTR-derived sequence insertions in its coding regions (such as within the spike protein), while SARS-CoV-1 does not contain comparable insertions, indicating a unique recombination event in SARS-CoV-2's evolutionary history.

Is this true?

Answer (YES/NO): NO